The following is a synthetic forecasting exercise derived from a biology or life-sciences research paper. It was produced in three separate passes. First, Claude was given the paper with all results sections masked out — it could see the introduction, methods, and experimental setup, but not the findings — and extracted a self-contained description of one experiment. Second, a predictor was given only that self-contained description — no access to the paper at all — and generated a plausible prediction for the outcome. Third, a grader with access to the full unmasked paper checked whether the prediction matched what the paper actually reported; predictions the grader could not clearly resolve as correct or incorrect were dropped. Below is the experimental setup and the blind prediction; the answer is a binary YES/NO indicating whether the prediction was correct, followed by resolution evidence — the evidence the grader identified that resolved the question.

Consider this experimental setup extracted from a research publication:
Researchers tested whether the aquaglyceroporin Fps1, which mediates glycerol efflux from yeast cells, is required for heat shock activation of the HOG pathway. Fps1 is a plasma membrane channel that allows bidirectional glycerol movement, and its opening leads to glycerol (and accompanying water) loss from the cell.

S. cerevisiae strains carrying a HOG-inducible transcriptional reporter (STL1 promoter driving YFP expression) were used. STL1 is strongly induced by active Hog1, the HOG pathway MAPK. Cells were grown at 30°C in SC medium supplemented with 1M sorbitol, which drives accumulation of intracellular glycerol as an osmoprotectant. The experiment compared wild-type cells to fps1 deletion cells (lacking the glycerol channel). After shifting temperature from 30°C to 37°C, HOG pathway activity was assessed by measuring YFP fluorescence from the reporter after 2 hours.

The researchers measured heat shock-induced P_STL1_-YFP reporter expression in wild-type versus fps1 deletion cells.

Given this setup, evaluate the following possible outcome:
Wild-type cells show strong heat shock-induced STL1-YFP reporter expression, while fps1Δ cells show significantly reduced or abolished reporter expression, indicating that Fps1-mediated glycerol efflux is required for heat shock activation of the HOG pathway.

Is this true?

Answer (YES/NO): YES